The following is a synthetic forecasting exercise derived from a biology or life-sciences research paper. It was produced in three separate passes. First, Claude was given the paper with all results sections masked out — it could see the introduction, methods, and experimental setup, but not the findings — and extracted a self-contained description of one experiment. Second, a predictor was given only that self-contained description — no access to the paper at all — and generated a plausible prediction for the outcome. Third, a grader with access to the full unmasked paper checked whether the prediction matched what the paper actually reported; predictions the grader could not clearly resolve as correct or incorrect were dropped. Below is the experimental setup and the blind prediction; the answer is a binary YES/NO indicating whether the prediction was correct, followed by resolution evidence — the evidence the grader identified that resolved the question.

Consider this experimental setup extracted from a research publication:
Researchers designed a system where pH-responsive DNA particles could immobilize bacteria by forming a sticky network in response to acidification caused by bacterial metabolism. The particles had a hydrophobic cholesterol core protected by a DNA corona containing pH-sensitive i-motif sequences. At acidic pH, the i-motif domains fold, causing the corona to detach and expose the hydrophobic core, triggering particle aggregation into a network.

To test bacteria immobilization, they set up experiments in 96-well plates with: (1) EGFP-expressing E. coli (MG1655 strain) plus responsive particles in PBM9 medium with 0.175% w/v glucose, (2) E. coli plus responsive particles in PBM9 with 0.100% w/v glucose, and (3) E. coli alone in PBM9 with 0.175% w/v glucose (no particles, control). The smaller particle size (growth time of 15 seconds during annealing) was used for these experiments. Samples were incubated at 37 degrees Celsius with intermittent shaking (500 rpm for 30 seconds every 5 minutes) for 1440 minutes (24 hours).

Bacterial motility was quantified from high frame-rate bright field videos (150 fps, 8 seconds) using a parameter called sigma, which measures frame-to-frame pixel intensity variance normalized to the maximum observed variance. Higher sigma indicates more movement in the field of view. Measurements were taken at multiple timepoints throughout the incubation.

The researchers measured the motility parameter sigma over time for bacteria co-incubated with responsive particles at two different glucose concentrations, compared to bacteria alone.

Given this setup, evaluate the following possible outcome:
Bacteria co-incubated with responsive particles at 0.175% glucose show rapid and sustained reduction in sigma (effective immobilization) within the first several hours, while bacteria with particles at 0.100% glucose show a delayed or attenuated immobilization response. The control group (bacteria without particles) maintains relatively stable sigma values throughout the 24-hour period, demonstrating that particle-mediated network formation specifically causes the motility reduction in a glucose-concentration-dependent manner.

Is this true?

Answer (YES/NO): NO